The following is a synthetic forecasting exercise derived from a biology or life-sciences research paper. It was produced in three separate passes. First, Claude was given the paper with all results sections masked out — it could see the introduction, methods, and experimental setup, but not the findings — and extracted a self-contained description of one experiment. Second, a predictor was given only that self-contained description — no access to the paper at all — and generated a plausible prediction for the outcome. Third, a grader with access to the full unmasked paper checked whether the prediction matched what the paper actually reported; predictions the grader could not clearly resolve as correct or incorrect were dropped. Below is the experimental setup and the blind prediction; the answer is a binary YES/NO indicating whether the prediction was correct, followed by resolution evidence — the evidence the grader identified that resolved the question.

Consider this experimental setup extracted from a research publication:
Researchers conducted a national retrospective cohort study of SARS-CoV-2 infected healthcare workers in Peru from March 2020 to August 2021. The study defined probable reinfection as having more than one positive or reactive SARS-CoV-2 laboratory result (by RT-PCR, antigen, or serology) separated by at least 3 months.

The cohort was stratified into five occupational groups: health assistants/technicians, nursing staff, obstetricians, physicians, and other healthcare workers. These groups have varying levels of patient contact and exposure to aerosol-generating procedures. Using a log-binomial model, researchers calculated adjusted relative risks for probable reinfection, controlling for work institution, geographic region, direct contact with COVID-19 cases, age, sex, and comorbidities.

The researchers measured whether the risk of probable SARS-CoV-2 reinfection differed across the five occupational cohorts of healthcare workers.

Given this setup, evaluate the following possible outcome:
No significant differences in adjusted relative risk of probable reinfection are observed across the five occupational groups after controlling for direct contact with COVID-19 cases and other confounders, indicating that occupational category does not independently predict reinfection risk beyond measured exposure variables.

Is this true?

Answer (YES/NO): YES